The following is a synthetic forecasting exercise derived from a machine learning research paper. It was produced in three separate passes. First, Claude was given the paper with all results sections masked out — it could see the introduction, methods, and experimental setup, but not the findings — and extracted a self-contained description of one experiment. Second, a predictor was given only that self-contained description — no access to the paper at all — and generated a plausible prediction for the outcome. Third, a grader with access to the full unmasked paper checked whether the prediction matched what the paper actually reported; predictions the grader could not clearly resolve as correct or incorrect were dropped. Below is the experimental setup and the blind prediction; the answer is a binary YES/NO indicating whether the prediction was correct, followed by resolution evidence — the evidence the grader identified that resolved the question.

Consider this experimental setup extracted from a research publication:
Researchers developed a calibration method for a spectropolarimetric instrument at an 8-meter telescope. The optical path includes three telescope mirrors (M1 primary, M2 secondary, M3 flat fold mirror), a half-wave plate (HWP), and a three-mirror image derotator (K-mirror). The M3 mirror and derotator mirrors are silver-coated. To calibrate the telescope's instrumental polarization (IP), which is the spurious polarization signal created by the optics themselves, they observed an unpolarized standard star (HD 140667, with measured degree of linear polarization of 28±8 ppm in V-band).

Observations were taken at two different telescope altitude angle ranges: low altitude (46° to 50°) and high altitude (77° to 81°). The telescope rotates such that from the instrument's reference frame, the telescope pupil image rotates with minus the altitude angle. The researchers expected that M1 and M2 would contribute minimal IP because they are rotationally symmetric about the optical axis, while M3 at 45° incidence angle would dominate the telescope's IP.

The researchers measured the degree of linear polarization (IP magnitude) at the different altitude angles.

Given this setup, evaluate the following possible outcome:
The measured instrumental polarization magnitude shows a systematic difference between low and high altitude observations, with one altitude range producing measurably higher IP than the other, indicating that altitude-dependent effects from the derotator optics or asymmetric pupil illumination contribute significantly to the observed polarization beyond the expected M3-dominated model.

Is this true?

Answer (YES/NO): NO